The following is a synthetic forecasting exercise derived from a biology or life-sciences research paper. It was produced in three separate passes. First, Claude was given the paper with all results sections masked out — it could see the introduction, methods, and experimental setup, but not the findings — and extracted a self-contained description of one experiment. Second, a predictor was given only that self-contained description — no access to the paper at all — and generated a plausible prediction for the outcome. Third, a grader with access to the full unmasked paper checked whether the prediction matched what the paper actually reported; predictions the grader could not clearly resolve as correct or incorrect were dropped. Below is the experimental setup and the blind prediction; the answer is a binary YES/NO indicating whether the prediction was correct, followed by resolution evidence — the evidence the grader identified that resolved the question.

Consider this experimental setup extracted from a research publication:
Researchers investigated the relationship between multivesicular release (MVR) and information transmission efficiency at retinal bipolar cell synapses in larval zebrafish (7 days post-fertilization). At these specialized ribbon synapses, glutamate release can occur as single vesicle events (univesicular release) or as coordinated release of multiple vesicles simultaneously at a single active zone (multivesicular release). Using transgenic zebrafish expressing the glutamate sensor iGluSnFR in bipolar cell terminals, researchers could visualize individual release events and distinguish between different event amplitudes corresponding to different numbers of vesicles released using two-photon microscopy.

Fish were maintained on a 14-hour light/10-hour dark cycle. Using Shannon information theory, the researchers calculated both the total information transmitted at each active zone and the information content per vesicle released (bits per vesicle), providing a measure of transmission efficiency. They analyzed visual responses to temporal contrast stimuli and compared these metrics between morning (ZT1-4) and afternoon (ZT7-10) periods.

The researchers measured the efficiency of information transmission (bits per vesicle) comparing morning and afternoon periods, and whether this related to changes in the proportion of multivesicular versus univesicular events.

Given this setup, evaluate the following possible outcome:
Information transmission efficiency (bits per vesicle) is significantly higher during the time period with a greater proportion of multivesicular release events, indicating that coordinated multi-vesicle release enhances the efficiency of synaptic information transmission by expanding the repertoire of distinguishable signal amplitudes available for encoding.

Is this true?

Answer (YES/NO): YES